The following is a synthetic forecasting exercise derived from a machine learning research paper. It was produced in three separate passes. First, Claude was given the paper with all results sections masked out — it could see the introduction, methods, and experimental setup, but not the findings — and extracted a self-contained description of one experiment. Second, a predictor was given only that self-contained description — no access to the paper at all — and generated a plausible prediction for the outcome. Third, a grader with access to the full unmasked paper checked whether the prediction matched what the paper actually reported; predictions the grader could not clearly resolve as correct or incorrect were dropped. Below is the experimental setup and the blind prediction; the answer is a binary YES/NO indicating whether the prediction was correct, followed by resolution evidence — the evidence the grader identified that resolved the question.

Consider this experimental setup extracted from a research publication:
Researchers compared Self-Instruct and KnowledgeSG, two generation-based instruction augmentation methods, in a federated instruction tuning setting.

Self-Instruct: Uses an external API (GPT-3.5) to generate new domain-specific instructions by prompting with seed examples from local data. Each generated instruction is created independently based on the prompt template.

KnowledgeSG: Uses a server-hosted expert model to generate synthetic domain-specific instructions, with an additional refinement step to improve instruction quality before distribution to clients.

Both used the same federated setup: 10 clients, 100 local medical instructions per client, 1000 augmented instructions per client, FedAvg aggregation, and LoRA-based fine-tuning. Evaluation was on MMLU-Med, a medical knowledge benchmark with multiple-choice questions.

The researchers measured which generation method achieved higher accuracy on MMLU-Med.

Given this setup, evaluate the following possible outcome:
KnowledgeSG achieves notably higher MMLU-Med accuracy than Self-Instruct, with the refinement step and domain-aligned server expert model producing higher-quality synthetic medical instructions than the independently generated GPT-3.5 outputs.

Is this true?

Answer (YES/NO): NO